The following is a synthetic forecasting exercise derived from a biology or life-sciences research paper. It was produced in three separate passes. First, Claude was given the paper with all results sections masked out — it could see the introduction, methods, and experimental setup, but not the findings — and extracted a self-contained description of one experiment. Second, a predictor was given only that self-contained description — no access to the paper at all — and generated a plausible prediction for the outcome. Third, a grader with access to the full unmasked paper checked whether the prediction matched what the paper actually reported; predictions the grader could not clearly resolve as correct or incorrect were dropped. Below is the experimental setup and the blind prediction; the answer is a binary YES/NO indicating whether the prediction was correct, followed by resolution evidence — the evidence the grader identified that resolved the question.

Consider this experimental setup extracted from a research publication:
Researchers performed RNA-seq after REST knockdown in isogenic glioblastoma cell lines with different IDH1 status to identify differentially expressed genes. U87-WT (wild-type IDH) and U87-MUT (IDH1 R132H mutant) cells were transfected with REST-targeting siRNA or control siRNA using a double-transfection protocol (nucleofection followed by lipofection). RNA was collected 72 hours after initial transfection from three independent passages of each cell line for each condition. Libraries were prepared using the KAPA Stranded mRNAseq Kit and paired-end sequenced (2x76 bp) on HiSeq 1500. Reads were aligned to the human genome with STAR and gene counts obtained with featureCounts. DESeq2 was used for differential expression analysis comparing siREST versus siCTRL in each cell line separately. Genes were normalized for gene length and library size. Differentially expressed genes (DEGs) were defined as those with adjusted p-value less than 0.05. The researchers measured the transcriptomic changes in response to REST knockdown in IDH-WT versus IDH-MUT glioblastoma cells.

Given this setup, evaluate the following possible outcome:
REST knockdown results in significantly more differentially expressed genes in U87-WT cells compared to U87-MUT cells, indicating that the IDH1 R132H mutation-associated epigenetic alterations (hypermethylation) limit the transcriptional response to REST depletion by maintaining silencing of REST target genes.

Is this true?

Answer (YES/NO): YES